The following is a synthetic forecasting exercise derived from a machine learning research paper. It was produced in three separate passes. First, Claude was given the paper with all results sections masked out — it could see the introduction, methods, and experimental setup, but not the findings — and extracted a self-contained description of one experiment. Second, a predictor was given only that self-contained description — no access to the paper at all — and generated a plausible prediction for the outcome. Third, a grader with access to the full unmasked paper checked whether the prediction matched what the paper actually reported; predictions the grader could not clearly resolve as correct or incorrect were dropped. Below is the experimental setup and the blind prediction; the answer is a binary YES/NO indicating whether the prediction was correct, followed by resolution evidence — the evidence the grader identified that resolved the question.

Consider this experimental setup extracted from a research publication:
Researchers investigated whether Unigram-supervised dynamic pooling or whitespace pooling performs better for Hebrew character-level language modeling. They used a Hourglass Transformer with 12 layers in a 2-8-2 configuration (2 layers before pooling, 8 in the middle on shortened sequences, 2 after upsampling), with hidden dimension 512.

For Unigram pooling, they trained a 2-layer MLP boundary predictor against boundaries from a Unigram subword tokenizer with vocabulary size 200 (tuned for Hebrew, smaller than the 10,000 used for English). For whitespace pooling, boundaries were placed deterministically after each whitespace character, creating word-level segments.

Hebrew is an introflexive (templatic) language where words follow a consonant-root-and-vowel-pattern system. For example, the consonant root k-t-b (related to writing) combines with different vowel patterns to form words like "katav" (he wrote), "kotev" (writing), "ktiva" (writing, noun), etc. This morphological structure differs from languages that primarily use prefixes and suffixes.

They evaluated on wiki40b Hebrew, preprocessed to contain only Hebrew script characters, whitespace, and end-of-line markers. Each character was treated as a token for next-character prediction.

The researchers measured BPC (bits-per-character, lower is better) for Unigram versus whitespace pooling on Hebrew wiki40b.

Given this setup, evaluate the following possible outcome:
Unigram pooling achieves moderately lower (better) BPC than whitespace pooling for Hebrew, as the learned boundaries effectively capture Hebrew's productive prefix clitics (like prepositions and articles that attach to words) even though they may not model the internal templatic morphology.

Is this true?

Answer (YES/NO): YES